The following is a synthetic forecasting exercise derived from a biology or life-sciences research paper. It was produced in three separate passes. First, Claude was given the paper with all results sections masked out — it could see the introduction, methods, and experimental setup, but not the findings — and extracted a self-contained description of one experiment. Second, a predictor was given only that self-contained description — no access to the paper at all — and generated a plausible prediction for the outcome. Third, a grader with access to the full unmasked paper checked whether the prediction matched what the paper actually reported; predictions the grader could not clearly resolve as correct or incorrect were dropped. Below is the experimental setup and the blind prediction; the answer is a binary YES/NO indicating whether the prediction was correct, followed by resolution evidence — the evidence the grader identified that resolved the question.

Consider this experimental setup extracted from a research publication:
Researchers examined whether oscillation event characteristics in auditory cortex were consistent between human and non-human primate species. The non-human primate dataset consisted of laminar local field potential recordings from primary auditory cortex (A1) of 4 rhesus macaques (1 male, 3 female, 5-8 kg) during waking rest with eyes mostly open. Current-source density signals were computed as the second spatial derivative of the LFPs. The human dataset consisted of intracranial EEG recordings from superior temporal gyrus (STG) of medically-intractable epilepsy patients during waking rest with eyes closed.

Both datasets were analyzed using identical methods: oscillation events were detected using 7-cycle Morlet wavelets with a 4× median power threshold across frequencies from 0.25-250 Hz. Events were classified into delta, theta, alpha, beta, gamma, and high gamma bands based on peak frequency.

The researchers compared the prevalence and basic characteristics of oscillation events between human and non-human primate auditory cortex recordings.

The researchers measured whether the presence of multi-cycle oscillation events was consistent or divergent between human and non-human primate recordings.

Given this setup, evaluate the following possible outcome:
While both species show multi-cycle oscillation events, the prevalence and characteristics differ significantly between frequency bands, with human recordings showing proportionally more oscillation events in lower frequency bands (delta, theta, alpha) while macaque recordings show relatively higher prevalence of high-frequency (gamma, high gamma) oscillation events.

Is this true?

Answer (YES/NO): NO